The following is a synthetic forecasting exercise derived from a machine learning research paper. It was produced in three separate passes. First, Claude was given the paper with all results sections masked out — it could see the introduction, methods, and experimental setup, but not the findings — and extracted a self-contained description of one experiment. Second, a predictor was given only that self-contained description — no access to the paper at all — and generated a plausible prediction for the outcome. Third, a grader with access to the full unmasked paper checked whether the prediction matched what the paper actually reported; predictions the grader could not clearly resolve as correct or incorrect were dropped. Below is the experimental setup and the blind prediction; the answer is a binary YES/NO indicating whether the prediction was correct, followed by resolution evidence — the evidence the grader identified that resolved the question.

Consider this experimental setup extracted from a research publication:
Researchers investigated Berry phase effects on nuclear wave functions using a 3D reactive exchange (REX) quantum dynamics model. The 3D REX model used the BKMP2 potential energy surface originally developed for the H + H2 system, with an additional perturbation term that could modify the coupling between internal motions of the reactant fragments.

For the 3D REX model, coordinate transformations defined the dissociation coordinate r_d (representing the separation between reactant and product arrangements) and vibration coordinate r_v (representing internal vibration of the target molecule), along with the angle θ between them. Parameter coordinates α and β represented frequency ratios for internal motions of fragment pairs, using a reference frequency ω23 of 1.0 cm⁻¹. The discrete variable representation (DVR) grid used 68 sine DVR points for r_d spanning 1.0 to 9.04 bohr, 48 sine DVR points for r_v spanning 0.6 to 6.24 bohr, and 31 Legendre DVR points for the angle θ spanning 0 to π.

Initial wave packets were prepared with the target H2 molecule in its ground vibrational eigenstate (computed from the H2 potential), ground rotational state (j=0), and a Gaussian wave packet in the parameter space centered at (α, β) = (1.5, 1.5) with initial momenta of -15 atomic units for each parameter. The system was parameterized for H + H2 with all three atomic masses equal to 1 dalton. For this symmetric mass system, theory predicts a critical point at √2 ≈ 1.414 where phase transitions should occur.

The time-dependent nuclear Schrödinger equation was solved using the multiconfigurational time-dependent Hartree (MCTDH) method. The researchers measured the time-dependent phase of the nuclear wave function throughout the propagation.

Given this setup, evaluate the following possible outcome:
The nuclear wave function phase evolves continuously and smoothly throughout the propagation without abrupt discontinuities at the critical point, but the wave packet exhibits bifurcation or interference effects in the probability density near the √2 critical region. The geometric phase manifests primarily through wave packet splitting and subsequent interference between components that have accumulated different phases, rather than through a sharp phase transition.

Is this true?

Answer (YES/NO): NO